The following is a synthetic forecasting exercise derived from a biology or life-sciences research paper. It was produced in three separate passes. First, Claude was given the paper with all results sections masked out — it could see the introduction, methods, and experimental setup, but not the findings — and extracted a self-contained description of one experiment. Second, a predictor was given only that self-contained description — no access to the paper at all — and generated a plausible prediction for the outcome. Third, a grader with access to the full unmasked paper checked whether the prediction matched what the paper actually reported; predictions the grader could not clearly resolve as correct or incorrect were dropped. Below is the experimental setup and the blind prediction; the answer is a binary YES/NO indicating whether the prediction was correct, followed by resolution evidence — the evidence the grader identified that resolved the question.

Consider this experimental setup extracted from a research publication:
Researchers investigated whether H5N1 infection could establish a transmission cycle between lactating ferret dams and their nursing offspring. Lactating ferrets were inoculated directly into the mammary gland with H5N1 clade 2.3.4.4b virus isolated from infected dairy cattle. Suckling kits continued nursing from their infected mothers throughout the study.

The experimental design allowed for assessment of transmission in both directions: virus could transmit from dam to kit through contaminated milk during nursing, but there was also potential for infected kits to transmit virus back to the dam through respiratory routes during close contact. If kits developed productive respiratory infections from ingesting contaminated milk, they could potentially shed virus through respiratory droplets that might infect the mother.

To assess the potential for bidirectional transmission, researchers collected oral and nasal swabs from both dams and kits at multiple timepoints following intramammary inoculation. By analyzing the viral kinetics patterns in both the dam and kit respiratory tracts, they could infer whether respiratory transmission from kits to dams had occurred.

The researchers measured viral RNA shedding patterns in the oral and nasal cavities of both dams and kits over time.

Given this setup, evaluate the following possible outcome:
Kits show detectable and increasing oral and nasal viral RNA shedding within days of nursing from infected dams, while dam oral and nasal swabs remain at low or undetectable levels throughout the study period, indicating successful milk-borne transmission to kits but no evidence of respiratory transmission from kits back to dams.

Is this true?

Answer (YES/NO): NO